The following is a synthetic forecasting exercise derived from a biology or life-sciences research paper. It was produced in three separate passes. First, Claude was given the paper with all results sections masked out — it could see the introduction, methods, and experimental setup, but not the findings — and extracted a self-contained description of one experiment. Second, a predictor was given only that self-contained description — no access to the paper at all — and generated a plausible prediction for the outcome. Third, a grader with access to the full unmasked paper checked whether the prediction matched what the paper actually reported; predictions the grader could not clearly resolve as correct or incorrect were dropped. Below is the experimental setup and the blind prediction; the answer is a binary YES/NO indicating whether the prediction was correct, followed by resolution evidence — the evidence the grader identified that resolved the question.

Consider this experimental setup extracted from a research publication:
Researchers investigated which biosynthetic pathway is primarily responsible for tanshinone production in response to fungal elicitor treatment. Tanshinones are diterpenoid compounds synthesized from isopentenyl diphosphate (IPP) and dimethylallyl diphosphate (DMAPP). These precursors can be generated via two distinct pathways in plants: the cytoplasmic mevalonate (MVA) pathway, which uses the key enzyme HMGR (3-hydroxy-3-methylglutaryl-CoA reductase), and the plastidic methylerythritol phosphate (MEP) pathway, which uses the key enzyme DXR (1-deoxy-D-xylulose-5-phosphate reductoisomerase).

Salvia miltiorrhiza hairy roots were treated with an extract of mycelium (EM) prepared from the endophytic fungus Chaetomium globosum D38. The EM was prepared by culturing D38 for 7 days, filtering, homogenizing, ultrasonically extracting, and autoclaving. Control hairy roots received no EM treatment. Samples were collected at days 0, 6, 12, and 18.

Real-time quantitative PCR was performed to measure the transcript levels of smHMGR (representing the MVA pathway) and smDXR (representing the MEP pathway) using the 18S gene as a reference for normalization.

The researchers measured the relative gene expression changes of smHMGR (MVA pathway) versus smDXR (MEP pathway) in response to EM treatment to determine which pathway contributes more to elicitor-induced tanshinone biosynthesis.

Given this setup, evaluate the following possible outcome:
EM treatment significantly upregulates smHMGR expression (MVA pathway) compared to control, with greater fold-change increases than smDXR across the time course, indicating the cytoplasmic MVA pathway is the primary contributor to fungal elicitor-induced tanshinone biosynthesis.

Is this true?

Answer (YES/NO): NO